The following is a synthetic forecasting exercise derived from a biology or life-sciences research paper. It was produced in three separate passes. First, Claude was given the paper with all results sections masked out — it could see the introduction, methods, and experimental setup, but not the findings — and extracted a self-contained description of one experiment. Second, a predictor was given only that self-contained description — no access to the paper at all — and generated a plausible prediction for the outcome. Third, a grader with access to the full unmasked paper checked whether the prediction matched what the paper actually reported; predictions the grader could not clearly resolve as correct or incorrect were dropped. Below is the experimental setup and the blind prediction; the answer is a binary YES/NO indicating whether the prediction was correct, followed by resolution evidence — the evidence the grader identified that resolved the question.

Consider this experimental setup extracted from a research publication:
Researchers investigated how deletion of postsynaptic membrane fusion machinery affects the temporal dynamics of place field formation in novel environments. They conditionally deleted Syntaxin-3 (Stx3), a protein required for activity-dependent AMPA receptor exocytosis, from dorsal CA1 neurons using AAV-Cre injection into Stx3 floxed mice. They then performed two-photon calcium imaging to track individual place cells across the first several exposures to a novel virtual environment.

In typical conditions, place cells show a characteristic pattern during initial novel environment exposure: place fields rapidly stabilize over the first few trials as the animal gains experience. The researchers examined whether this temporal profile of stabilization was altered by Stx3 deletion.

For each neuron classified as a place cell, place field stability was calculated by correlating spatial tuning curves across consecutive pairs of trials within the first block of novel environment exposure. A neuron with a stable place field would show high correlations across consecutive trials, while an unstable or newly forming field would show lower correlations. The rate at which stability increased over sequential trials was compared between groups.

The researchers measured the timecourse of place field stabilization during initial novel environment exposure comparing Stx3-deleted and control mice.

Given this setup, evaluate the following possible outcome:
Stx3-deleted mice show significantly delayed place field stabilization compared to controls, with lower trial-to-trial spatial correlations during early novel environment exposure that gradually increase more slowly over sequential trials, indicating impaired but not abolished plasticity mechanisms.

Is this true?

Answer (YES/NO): NO